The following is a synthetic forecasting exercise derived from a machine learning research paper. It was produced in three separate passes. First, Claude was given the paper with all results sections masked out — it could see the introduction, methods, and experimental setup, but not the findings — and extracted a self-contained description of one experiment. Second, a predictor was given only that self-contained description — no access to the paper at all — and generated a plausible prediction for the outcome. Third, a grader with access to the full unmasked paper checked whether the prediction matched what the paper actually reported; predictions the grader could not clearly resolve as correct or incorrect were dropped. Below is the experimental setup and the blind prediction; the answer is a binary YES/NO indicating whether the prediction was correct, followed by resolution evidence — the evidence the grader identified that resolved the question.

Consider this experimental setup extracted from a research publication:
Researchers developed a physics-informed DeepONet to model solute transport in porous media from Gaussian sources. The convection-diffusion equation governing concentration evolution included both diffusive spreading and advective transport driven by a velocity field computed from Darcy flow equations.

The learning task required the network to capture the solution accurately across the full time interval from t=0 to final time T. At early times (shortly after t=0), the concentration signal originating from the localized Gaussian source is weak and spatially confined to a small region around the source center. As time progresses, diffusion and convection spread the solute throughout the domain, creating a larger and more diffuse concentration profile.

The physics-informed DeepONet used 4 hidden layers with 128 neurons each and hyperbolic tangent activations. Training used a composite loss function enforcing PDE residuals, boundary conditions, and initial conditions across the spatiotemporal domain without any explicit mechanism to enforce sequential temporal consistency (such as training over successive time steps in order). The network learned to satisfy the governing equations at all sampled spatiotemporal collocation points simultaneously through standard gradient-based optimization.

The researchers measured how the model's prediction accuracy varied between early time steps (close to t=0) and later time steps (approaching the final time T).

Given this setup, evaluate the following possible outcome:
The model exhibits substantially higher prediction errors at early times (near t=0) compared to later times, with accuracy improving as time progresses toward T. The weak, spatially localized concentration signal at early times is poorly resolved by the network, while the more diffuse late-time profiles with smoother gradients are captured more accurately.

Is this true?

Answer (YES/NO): YES